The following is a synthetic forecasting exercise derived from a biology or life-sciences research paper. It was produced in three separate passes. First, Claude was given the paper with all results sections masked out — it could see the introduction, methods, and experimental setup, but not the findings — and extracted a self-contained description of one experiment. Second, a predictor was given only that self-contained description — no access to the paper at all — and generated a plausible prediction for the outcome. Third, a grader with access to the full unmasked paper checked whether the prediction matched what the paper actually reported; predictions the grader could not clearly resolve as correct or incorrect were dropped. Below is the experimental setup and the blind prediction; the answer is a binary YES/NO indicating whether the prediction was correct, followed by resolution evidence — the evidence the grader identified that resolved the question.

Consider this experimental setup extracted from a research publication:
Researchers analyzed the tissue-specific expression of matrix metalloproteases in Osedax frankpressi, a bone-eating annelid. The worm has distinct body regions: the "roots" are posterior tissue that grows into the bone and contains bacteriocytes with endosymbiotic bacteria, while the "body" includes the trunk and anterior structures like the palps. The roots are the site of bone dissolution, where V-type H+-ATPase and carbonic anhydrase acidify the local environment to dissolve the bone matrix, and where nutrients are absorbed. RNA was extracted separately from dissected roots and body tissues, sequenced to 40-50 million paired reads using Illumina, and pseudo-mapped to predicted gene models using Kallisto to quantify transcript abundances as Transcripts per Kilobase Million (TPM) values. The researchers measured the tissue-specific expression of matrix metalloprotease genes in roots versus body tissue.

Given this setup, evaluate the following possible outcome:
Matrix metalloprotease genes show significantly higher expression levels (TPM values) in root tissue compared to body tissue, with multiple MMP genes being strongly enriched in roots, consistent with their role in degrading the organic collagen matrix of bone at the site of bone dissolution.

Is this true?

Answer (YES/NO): YES